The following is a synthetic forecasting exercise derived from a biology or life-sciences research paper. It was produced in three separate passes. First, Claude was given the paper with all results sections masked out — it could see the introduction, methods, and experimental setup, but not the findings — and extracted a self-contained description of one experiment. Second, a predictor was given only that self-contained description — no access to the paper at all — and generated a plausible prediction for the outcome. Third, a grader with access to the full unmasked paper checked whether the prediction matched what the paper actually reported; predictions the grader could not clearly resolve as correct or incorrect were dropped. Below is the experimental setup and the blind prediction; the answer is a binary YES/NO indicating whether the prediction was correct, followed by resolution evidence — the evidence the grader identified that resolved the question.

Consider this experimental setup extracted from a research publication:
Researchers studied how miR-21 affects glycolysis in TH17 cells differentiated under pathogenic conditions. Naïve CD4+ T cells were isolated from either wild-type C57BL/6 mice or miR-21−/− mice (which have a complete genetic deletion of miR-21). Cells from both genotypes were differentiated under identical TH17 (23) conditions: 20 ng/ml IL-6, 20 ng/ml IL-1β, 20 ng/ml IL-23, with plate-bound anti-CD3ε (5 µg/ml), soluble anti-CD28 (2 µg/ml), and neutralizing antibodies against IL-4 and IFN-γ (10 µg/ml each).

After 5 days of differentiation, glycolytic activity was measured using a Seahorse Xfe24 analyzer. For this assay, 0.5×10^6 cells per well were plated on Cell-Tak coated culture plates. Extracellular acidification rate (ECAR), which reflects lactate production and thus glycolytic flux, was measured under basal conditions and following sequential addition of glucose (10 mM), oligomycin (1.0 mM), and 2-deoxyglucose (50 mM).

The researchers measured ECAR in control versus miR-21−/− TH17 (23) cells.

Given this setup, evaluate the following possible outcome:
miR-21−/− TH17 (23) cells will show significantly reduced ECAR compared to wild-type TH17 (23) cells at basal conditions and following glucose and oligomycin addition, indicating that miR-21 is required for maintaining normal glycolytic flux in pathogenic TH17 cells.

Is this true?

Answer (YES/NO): YES